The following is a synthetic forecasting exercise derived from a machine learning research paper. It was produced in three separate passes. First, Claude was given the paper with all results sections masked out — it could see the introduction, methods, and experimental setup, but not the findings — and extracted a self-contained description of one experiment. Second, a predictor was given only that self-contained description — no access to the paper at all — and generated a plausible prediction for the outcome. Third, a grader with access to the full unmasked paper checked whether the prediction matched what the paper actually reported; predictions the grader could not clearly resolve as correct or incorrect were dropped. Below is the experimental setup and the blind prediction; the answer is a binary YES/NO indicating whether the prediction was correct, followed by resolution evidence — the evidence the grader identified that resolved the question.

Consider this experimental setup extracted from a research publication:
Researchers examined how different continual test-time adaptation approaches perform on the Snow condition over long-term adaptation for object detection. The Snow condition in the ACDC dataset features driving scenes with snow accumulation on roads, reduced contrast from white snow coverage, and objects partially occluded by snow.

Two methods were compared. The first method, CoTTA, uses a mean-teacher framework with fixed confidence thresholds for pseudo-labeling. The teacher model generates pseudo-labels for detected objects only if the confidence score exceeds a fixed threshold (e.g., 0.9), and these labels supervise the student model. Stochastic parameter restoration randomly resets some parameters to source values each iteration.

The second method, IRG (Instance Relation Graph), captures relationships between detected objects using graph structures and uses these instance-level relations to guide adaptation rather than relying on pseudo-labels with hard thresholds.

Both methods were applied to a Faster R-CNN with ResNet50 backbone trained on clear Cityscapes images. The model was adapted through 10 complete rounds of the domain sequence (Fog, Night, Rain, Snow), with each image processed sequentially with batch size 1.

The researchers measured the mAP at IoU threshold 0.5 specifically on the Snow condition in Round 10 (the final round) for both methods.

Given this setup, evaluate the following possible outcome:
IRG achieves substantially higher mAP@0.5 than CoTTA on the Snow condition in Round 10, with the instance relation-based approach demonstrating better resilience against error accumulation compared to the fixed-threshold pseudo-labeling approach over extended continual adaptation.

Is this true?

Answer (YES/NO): NO